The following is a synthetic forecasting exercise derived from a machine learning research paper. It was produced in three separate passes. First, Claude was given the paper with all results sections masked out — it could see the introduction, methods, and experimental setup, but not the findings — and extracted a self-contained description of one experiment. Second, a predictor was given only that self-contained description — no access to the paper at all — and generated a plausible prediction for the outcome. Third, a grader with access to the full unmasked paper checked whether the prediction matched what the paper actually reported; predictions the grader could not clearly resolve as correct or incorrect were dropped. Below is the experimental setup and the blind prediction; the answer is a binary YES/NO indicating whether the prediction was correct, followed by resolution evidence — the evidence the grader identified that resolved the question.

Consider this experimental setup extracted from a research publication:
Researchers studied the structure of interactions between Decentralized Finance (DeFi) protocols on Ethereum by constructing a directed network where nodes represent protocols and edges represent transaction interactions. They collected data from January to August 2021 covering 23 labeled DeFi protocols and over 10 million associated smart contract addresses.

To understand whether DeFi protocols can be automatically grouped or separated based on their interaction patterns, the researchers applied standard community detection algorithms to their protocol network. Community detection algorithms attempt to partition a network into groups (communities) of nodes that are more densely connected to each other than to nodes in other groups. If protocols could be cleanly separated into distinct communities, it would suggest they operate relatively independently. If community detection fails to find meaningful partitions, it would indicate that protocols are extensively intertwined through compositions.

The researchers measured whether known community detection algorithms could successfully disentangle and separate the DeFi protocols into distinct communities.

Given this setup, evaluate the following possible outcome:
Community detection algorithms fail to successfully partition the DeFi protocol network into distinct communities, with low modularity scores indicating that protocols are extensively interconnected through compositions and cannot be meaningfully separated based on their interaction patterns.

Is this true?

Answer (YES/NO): NO